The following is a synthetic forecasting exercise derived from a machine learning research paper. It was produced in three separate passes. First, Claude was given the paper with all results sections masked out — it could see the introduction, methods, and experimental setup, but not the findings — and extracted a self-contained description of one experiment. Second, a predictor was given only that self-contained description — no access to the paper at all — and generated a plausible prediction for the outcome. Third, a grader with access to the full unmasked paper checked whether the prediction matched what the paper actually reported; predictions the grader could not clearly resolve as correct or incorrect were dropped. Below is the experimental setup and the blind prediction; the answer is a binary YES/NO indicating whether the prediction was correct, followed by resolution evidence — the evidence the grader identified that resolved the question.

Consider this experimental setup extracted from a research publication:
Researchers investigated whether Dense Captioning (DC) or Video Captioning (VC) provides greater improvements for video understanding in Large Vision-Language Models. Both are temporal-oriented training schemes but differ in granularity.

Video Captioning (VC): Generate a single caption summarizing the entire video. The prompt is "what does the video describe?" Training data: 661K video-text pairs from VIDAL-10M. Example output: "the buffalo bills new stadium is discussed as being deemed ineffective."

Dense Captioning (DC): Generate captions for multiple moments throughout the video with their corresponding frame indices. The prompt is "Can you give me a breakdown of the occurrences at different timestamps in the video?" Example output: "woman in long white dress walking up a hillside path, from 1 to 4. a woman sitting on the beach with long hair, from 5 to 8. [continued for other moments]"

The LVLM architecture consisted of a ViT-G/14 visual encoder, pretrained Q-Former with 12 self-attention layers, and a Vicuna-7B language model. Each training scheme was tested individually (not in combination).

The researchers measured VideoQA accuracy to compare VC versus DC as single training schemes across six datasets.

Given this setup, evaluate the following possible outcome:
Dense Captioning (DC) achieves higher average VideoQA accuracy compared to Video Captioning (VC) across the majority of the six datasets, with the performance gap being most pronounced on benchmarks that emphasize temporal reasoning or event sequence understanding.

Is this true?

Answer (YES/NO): NO